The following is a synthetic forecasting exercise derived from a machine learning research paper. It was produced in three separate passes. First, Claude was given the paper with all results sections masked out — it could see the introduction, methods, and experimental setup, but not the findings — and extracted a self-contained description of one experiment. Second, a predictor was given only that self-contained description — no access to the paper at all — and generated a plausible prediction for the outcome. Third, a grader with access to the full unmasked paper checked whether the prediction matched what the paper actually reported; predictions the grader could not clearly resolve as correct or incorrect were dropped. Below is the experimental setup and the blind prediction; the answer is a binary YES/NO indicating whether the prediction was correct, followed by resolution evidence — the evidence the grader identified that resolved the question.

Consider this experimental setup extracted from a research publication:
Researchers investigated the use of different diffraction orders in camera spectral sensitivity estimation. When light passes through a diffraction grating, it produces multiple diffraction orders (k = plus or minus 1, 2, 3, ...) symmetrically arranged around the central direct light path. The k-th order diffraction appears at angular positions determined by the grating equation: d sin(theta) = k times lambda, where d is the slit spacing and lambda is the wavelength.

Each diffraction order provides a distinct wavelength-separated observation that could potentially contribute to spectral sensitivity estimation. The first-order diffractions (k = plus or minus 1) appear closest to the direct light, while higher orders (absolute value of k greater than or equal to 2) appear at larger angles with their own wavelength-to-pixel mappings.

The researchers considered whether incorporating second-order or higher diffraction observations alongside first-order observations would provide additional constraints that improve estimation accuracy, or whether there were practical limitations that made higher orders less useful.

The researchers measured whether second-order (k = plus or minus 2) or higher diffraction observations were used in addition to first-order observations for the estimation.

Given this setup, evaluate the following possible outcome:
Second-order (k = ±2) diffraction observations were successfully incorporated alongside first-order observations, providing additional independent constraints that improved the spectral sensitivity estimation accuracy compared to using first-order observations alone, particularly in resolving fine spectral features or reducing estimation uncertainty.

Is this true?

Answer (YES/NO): NO